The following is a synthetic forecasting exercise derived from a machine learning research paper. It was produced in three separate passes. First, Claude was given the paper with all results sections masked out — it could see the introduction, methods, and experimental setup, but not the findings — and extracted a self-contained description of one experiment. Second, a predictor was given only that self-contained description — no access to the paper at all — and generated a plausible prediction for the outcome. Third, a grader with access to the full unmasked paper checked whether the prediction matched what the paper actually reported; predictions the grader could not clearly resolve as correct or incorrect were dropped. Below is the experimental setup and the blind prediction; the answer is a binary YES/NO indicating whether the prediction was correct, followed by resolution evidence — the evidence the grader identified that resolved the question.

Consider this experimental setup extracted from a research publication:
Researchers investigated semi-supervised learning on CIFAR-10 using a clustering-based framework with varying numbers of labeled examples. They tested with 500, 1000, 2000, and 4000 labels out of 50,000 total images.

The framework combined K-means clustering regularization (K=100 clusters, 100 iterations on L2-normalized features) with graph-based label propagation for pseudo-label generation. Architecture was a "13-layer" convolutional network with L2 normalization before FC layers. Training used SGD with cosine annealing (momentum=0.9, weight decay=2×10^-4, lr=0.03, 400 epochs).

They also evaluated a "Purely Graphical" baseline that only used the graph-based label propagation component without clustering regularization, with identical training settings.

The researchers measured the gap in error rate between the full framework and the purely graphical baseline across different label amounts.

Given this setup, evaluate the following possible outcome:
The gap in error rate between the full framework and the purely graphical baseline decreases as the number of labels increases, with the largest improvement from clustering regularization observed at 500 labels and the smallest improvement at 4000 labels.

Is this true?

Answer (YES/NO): YES